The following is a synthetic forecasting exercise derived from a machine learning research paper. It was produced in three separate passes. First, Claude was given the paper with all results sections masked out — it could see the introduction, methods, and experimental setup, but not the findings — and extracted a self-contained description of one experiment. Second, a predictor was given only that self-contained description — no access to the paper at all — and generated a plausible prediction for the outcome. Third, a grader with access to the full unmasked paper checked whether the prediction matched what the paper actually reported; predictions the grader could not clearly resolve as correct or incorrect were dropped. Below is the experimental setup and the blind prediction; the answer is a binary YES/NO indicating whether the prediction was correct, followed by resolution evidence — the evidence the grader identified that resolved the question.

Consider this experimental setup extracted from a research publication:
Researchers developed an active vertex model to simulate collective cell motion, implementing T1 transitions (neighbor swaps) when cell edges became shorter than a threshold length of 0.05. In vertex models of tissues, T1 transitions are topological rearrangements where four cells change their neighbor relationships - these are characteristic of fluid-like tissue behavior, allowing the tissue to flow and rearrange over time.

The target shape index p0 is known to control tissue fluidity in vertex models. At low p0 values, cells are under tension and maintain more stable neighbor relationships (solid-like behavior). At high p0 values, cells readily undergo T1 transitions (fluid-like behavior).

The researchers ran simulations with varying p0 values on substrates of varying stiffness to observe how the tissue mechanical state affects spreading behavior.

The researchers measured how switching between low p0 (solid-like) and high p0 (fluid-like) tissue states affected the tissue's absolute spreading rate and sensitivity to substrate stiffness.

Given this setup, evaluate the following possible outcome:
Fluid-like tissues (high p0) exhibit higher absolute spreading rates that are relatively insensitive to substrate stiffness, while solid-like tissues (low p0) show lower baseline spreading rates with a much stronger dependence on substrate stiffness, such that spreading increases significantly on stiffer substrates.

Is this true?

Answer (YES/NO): NO